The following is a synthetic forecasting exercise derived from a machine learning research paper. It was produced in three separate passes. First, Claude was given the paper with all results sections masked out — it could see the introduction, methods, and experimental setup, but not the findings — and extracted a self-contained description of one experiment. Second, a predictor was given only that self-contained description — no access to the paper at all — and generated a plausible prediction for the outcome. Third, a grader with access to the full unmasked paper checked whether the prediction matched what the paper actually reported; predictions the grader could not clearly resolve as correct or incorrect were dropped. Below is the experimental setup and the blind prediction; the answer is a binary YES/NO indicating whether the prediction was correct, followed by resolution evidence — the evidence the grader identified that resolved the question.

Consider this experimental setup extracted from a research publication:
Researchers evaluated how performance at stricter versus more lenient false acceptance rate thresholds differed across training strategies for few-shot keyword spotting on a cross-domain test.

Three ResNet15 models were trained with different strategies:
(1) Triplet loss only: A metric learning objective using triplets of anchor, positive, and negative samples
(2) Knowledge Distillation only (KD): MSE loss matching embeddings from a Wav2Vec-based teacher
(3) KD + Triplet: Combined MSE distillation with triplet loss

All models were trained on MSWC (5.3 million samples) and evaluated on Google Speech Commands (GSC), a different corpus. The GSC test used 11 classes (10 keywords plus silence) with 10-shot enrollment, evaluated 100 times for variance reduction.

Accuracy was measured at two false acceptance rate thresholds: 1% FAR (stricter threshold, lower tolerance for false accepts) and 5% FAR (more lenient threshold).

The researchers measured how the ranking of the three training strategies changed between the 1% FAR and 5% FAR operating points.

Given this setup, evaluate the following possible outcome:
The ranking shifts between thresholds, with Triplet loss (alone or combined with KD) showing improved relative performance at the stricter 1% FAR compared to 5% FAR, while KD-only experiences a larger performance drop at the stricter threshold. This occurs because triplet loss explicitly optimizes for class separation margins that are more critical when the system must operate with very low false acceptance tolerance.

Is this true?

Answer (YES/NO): NO